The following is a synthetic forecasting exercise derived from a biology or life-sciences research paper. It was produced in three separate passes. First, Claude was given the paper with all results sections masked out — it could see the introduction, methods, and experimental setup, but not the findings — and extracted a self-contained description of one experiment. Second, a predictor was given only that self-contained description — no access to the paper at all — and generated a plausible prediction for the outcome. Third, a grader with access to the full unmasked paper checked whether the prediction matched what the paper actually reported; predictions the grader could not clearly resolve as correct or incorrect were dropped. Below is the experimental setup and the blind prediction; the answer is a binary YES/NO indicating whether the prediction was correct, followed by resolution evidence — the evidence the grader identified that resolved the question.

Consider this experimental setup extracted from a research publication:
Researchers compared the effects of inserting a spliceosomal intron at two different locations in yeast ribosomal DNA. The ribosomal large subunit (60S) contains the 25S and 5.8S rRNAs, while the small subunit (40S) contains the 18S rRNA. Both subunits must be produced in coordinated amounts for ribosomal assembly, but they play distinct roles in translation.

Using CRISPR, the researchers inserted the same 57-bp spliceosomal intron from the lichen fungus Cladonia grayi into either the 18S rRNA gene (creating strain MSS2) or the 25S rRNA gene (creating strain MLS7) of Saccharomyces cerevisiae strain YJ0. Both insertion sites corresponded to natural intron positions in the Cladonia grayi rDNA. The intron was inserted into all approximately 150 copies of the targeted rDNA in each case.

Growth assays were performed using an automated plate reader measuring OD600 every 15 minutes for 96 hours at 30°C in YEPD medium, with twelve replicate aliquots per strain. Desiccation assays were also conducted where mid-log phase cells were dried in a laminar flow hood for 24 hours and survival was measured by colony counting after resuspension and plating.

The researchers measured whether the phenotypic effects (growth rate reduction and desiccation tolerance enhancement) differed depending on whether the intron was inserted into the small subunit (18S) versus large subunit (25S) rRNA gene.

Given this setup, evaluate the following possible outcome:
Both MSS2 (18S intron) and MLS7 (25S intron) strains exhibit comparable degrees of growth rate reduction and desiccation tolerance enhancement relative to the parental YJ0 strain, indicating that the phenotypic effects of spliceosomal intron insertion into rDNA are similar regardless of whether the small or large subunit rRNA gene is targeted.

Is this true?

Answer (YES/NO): NO